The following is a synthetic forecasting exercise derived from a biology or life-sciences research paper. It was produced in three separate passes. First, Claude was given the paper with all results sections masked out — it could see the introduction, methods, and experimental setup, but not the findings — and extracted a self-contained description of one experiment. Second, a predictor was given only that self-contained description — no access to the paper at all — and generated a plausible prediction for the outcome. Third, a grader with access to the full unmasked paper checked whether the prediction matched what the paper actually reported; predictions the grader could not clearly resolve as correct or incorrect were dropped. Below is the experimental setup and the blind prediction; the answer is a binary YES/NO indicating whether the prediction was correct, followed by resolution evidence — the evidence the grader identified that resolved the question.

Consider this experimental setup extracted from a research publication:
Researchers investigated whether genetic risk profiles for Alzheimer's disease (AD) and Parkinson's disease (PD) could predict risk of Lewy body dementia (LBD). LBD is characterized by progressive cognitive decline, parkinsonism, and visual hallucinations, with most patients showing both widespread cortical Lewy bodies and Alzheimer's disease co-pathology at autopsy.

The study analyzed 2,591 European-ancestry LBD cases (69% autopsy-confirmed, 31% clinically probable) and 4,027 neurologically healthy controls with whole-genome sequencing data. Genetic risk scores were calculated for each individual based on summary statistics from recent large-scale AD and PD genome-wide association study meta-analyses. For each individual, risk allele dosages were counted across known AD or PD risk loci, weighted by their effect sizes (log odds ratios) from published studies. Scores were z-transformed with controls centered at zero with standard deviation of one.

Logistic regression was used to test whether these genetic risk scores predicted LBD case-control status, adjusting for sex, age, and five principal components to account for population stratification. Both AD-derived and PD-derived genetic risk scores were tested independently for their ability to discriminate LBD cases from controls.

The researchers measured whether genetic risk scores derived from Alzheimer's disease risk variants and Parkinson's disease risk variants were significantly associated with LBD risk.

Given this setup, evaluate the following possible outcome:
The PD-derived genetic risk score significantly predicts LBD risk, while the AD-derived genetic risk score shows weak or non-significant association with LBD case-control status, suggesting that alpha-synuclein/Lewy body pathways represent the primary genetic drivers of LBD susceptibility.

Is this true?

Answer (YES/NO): NO